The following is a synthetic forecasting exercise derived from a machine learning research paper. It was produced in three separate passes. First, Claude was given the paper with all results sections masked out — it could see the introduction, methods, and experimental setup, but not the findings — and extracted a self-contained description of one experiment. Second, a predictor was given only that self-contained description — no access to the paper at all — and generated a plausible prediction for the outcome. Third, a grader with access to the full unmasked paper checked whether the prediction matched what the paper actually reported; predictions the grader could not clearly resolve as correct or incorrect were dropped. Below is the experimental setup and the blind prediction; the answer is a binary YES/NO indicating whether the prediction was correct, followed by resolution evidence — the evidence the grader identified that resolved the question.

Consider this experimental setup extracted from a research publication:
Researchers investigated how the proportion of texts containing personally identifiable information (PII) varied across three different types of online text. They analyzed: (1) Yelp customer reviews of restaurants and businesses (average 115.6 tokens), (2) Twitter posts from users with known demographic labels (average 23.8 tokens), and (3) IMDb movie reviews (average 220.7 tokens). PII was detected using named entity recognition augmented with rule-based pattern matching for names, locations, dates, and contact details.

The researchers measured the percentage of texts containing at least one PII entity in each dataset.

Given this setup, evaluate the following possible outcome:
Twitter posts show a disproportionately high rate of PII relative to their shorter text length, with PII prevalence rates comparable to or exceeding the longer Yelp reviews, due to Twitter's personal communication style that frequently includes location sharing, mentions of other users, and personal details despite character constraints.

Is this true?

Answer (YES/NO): YES